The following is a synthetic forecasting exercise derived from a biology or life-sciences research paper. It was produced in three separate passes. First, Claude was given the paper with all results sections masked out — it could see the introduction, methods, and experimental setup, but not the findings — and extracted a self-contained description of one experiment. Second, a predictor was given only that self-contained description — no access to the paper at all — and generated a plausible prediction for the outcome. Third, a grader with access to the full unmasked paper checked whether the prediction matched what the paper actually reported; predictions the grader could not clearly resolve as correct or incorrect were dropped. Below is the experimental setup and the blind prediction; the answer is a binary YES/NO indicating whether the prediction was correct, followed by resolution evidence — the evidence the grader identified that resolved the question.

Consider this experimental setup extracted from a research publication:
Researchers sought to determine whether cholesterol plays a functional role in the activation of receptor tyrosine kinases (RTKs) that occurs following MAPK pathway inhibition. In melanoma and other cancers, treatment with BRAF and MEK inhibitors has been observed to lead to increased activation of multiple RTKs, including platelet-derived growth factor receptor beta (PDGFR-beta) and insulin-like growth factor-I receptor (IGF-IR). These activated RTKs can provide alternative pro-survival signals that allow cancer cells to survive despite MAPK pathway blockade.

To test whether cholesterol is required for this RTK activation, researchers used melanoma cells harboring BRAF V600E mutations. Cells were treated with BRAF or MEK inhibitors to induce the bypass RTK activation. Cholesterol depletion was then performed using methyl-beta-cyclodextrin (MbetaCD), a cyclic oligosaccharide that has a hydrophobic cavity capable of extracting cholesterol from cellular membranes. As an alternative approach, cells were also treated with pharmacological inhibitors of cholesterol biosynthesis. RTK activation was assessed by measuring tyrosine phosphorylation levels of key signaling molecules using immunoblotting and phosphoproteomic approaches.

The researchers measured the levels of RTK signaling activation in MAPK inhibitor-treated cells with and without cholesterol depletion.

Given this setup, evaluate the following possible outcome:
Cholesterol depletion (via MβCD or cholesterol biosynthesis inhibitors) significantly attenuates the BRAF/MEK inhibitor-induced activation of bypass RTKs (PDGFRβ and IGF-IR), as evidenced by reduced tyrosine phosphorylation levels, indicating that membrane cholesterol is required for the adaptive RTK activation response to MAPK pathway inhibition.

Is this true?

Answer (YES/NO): YES